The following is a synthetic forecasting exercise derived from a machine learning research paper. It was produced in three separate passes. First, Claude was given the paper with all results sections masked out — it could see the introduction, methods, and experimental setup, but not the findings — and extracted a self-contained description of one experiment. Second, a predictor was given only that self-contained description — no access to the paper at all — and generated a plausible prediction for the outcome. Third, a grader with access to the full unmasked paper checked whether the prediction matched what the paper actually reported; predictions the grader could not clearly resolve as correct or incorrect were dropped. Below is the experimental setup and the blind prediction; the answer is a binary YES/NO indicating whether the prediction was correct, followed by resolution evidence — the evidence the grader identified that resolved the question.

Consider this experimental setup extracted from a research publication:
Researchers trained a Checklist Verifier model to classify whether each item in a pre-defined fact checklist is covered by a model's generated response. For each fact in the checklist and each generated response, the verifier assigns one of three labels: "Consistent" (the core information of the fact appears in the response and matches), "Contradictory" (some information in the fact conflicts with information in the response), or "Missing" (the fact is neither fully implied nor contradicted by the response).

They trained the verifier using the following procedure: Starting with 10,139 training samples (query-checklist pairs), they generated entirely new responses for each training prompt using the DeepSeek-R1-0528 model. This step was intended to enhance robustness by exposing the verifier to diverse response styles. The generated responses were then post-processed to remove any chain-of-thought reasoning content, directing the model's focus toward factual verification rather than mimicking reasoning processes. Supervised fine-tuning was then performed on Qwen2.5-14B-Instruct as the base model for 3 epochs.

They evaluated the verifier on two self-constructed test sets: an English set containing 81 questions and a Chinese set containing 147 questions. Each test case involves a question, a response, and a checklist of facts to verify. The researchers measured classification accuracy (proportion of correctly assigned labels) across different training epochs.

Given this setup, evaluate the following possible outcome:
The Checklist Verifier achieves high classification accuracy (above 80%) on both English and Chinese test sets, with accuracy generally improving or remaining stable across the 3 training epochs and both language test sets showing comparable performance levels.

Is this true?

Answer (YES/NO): NO